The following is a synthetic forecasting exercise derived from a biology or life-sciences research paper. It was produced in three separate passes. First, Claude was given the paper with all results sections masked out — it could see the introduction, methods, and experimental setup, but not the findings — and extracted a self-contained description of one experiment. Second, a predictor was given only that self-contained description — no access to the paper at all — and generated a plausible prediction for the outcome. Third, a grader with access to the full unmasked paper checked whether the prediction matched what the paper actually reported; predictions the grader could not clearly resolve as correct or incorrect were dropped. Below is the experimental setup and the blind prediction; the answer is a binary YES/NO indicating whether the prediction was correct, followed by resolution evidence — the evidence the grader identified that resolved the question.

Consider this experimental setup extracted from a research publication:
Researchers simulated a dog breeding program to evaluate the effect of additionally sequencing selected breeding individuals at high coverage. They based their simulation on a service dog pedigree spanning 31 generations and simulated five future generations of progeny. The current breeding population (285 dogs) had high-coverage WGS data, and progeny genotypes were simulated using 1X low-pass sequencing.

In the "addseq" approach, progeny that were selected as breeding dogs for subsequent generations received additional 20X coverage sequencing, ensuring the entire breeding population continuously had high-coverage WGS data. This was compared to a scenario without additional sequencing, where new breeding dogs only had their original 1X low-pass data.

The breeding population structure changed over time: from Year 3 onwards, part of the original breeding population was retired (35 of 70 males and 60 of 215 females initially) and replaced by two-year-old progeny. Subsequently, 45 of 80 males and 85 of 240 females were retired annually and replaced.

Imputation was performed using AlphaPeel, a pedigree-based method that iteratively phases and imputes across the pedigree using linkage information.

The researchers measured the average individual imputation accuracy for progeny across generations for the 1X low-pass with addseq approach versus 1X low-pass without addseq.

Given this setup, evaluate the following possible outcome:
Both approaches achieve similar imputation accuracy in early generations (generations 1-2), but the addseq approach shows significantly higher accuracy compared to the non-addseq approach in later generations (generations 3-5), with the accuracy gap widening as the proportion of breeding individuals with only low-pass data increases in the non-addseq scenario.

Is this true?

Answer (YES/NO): NO